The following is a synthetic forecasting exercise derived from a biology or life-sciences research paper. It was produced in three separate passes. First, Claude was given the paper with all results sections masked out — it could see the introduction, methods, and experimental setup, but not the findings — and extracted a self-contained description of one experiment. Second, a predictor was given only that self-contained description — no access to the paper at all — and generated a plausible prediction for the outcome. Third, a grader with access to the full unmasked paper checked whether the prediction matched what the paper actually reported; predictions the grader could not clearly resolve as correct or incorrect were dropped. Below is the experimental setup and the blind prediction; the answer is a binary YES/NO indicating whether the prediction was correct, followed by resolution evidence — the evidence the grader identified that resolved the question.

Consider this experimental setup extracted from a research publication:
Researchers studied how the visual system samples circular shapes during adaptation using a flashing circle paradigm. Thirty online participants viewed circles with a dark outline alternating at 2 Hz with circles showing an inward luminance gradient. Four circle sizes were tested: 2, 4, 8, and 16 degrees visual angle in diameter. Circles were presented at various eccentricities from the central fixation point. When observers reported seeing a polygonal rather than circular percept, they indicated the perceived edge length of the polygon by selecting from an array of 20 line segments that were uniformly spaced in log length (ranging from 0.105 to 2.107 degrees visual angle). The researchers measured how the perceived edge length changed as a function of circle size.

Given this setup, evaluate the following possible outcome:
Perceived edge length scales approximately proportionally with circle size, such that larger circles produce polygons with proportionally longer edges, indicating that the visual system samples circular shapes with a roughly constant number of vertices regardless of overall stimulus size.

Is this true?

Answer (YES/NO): NO